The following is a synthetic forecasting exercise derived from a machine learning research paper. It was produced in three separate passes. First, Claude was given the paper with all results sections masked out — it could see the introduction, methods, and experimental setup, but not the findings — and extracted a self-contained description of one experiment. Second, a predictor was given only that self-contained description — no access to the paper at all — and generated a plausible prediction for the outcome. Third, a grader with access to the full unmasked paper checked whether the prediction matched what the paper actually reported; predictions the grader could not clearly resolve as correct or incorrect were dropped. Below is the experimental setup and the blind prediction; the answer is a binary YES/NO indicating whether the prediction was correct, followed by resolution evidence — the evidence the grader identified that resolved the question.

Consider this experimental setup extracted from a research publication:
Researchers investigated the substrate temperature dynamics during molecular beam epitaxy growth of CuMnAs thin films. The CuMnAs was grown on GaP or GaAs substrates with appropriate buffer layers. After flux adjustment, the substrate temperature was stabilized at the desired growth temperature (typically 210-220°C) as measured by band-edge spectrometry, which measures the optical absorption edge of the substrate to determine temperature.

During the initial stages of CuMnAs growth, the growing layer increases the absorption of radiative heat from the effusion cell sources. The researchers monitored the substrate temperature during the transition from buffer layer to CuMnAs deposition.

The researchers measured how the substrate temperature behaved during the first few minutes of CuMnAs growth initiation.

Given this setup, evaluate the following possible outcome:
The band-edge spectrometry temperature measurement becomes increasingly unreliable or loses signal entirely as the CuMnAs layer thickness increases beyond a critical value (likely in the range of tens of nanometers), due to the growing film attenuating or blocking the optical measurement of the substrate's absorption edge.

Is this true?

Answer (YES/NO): YES